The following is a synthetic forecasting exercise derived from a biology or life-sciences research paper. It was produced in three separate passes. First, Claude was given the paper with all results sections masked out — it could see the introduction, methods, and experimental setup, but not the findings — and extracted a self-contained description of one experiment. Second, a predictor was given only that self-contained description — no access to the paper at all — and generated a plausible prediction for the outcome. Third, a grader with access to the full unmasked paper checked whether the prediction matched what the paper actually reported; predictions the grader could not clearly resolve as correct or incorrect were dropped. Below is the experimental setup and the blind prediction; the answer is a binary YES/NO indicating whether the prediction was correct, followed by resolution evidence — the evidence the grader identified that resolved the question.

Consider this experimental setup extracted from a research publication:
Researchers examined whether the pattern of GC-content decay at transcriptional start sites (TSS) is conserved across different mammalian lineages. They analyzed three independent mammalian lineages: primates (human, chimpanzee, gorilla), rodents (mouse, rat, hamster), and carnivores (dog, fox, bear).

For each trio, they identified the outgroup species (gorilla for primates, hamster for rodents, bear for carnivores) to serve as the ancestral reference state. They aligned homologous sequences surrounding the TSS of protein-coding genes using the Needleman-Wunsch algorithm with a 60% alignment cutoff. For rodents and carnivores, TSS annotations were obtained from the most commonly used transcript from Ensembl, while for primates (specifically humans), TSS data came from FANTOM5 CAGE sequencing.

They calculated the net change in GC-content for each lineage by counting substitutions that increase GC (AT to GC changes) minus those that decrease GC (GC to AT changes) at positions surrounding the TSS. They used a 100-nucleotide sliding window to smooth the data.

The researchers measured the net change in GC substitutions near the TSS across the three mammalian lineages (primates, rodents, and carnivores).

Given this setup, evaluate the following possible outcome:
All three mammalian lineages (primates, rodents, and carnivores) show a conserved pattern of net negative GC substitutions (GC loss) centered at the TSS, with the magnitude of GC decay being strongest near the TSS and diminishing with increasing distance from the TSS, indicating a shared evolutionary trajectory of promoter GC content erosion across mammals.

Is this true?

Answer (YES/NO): NO